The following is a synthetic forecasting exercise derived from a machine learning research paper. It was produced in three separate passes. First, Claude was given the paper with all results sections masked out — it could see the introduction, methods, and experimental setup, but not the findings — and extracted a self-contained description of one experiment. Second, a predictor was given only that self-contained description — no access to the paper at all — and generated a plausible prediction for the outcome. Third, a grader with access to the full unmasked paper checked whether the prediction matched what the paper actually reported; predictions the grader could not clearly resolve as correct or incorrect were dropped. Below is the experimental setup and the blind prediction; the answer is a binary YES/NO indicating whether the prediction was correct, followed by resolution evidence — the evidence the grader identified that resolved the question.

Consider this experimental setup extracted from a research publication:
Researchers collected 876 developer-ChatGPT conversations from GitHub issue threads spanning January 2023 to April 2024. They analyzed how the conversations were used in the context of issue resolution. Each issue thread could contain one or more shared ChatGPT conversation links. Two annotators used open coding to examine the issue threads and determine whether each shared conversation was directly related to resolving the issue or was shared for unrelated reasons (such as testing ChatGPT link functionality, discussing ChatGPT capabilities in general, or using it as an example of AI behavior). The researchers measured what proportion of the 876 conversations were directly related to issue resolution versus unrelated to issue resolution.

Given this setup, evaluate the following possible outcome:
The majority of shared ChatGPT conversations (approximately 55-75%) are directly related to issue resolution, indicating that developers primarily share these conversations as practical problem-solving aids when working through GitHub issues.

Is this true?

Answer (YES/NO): NO